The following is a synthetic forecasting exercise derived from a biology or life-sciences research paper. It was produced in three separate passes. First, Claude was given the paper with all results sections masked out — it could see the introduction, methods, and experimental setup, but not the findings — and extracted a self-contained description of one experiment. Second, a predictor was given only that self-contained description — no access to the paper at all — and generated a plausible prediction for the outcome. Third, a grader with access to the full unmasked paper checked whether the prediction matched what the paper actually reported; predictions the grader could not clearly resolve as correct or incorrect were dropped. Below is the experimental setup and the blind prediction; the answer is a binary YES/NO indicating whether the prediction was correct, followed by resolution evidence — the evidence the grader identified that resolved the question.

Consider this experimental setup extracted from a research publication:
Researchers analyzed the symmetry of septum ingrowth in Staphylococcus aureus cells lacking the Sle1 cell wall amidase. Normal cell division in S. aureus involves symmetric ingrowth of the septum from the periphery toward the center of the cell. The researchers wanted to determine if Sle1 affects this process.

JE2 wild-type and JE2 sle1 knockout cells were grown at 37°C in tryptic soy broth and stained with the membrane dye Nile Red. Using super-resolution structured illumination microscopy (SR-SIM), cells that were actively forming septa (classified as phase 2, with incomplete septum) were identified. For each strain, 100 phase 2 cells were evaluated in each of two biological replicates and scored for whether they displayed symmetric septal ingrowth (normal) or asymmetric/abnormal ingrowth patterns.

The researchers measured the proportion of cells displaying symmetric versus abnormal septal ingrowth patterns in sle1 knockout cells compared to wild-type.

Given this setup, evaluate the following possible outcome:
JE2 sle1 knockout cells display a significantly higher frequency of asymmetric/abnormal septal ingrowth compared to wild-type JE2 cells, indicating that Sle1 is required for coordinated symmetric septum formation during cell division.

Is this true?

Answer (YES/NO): NO